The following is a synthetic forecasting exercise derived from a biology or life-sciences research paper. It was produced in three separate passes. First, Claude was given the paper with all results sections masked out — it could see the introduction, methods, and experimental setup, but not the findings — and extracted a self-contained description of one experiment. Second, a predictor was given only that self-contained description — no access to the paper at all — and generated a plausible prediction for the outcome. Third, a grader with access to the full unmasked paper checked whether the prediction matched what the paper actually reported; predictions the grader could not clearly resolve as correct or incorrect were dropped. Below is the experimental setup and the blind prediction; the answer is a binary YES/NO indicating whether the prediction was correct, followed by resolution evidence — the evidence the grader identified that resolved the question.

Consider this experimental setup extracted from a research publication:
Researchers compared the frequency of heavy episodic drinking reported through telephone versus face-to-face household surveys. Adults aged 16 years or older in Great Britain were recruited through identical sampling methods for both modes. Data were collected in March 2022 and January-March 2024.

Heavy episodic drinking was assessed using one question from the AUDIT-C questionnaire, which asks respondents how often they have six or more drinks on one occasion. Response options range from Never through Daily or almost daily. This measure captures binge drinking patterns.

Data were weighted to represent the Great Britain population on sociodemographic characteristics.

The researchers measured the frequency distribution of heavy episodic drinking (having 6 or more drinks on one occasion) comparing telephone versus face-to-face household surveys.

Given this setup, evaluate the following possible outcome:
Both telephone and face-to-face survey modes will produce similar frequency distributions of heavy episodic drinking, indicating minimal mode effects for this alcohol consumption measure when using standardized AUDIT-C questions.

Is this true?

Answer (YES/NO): NO